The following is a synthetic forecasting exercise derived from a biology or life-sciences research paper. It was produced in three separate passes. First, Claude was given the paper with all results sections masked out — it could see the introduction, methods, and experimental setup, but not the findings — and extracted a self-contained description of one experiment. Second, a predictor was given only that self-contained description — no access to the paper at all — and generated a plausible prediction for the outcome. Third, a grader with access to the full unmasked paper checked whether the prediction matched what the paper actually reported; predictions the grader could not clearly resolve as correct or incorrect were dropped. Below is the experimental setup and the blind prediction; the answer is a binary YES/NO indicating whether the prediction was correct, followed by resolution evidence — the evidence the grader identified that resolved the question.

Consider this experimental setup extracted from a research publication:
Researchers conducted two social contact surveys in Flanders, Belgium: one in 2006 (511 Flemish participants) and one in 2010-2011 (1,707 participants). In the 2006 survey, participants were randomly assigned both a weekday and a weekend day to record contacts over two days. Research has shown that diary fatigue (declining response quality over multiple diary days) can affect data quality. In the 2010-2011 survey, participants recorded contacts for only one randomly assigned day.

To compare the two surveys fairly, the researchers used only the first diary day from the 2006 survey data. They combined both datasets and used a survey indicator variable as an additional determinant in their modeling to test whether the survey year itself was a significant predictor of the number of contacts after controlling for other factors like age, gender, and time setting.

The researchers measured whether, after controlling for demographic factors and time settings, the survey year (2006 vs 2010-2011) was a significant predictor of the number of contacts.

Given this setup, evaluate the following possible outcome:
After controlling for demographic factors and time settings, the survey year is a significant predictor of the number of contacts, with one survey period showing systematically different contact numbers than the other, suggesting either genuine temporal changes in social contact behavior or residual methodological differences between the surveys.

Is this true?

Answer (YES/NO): YES